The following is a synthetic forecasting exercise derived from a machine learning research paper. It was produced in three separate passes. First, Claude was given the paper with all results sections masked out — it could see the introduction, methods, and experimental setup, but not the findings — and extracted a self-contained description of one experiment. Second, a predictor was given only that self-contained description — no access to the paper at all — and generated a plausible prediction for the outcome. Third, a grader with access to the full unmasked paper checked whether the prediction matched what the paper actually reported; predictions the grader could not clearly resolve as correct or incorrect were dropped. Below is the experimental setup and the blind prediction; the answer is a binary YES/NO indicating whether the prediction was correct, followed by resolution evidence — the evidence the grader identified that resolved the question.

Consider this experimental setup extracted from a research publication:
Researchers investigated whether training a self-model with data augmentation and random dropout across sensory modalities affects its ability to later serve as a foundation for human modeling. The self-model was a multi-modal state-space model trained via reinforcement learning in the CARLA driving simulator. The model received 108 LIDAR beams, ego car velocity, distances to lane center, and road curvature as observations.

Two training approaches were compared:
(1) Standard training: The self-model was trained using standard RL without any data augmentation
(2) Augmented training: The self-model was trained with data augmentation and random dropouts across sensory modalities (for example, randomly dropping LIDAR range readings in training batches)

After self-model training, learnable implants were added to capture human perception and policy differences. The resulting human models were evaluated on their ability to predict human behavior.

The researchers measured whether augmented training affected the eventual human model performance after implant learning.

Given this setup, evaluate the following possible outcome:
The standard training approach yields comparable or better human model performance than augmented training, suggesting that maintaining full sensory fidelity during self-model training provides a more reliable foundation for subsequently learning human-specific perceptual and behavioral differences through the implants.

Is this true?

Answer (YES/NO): NO